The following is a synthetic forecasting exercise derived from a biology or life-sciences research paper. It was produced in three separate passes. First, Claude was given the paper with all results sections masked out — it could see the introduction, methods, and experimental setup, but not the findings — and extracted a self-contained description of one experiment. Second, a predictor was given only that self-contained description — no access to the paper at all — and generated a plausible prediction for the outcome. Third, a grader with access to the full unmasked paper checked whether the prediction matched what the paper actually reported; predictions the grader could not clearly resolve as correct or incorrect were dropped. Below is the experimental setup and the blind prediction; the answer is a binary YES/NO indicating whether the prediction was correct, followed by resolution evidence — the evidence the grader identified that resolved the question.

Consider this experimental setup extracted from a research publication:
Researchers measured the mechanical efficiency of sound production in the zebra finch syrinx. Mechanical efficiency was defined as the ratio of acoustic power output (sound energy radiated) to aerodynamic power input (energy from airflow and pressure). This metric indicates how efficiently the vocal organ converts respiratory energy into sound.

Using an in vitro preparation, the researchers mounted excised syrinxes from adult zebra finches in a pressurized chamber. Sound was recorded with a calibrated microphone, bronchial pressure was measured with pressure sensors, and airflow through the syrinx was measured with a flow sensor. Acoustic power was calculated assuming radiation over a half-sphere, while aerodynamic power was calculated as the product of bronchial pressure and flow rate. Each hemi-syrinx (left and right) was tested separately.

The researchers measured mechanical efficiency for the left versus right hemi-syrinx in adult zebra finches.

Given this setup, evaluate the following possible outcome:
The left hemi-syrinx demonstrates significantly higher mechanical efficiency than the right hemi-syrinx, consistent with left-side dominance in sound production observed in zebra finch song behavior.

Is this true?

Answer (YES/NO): YES